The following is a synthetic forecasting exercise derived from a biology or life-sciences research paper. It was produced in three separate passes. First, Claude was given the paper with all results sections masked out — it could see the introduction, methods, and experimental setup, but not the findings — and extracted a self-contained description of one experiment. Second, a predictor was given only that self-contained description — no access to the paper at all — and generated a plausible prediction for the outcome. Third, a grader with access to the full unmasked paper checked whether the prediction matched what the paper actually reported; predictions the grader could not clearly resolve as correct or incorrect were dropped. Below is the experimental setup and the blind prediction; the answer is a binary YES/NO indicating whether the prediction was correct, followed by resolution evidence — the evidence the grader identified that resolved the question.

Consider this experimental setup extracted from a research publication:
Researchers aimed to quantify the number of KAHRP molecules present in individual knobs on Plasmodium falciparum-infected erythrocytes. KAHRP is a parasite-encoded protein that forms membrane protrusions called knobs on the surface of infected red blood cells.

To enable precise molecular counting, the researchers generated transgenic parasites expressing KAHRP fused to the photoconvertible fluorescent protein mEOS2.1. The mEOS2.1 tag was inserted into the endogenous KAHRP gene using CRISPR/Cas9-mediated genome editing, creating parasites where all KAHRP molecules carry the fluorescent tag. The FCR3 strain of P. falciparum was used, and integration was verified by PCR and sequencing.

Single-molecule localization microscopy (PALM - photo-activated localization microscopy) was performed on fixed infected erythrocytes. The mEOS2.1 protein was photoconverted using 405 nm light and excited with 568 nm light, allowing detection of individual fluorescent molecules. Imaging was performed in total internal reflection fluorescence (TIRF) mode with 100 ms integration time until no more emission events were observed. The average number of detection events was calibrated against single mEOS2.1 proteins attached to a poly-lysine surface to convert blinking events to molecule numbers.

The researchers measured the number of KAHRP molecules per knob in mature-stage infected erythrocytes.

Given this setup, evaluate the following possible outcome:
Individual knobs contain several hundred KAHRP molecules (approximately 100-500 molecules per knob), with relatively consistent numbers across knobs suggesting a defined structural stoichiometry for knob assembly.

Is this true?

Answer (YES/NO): NO